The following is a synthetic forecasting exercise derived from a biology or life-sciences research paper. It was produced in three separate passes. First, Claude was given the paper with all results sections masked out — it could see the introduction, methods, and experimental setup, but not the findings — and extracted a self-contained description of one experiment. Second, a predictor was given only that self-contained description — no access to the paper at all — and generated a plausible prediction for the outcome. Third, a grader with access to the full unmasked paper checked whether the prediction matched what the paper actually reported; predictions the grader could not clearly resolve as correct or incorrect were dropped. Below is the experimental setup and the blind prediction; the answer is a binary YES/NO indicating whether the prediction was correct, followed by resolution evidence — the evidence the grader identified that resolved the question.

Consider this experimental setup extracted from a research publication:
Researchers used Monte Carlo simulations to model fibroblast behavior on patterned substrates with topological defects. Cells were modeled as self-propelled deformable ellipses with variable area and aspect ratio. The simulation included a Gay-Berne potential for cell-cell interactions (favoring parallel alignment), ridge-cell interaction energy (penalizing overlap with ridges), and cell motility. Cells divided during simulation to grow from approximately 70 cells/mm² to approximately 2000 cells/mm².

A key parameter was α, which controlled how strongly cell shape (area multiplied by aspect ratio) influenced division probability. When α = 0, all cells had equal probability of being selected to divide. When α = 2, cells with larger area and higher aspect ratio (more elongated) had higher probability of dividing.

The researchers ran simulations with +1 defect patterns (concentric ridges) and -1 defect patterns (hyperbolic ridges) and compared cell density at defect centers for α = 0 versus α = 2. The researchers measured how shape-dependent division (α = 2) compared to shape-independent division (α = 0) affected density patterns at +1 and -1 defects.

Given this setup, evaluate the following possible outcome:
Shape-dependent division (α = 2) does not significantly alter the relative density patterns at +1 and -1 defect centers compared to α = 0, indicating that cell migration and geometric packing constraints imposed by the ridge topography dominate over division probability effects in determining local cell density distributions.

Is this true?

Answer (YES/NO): NO